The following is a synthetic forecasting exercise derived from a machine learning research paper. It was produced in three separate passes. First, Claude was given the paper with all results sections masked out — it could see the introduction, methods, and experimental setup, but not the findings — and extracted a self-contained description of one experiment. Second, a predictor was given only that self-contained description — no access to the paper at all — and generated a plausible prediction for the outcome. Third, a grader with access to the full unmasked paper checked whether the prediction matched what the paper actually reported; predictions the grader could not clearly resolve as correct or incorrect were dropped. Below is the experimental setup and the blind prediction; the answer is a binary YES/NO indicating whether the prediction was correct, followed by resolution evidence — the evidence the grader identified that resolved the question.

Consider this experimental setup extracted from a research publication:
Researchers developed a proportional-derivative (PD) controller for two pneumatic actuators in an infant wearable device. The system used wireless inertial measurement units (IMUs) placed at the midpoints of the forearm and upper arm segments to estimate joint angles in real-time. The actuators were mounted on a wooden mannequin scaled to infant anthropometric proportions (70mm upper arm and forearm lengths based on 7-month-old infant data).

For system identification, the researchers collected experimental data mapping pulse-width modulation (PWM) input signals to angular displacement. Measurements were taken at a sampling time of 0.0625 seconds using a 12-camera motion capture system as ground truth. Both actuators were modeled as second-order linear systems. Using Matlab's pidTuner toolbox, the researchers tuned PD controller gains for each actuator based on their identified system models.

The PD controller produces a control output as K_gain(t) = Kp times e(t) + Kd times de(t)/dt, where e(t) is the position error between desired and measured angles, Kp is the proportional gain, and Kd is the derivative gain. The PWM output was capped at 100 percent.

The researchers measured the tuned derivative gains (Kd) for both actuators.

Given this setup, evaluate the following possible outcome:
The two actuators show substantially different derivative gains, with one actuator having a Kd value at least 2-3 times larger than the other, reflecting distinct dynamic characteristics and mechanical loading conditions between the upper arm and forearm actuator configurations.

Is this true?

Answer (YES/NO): NO